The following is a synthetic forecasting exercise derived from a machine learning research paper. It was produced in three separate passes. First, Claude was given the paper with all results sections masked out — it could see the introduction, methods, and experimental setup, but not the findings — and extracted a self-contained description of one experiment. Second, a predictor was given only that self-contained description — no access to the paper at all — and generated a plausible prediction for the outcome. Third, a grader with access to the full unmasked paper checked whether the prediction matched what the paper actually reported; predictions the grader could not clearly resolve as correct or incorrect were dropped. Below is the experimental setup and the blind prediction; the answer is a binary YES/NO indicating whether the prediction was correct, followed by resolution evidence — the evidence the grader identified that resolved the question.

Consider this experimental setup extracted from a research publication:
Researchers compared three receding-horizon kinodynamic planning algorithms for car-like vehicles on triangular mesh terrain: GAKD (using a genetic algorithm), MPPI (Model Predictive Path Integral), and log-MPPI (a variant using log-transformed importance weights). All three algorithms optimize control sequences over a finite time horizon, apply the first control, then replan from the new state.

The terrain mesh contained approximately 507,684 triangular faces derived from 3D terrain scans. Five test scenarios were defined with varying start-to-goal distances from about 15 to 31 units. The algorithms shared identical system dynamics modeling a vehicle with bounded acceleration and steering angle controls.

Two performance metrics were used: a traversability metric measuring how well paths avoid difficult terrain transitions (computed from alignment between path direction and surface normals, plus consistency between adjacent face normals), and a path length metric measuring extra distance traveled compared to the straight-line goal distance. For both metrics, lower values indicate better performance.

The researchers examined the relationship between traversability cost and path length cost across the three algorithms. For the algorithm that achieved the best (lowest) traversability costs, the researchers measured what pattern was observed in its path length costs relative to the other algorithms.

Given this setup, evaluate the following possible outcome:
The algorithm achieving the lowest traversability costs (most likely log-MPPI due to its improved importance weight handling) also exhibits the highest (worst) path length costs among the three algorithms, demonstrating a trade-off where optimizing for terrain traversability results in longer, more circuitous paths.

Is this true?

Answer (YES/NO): NO